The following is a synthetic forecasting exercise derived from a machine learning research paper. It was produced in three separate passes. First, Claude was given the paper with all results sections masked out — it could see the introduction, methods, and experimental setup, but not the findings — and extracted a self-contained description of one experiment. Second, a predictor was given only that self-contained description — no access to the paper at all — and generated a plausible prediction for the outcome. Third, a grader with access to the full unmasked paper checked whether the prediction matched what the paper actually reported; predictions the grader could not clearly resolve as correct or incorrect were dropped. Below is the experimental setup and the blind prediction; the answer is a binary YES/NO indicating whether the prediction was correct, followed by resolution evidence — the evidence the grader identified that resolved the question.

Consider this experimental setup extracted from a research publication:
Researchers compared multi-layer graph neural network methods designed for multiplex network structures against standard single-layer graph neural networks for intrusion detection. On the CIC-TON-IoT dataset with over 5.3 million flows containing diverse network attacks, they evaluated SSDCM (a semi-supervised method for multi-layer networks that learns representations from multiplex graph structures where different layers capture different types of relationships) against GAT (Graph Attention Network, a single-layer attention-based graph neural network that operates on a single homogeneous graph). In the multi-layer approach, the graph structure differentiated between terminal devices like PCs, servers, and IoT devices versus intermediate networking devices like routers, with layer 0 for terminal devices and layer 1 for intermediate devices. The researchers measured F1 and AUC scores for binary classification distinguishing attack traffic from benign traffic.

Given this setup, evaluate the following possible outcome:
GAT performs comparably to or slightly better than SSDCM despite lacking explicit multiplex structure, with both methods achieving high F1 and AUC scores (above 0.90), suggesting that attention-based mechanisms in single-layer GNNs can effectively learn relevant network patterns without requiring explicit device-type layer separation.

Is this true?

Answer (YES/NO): NO